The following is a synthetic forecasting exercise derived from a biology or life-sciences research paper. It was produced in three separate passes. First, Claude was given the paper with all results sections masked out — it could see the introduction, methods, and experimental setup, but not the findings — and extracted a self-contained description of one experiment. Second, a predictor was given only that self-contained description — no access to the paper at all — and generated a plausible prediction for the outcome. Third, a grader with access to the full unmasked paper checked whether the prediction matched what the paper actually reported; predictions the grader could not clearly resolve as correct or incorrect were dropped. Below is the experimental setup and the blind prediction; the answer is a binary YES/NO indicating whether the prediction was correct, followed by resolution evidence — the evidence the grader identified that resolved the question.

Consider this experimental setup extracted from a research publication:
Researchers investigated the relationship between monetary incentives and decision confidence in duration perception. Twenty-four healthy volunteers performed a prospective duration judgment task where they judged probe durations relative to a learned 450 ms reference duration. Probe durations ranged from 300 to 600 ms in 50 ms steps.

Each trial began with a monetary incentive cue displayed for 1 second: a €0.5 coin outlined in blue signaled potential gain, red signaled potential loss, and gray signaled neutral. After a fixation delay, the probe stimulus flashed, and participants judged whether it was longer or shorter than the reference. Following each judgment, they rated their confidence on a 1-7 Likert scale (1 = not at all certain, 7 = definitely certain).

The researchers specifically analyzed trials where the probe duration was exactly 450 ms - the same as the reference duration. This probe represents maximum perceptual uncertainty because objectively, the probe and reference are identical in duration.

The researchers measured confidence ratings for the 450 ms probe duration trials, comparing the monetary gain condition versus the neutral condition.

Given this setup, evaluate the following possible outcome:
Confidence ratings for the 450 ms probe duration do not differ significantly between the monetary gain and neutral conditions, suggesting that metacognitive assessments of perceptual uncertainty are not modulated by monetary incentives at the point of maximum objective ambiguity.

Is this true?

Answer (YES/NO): NO